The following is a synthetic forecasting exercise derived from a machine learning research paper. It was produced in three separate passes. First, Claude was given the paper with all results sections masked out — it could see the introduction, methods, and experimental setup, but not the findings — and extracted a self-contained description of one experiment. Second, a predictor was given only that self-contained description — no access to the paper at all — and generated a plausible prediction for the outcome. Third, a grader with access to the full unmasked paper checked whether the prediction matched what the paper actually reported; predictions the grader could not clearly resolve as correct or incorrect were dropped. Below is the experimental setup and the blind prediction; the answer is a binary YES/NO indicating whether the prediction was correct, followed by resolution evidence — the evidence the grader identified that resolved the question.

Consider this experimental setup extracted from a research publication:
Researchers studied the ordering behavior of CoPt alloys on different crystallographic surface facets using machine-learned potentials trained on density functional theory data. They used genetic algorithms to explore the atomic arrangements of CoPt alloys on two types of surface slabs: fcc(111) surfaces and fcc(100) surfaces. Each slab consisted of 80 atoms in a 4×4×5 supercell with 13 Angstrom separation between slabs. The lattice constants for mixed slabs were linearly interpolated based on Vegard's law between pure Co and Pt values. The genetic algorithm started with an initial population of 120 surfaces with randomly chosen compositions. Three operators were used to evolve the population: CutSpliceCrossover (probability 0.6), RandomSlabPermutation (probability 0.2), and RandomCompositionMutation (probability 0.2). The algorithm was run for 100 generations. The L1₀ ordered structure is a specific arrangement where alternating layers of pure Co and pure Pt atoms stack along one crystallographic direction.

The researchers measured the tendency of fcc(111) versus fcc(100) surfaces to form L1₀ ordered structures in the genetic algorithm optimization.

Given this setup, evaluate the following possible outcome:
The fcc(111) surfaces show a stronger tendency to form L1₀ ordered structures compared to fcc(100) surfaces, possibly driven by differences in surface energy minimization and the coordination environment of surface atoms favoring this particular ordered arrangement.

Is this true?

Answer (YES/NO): NO